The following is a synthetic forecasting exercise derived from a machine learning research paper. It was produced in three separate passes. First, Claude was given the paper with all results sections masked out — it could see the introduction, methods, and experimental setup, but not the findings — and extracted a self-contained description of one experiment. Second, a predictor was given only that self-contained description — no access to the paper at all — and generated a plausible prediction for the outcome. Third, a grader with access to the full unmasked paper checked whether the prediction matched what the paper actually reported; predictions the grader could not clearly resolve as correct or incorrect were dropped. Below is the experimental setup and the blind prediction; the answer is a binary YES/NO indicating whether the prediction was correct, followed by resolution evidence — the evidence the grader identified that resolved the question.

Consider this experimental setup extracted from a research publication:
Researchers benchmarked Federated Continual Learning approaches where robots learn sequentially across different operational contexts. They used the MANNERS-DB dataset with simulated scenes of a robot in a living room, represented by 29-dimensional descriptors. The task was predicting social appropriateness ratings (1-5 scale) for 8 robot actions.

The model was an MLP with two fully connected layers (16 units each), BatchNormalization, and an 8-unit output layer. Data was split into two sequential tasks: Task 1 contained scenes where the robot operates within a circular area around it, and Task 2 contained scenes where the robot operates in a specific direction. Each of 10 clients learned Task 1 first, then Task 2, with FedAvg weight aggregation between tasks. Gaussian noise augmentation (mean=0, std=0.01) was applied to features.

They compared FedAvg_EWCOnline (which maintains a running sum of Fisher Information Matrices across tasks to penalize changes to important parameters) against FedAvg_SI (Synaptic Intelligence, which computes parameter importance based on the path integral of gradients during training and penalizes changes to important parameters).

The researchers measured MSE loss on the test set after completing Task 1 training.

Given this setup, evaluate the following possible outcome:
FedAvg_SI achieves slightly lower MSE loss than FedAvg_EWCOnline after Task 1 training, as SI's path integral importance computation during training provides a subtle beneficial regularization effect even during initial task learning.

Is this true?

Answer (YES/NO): NO